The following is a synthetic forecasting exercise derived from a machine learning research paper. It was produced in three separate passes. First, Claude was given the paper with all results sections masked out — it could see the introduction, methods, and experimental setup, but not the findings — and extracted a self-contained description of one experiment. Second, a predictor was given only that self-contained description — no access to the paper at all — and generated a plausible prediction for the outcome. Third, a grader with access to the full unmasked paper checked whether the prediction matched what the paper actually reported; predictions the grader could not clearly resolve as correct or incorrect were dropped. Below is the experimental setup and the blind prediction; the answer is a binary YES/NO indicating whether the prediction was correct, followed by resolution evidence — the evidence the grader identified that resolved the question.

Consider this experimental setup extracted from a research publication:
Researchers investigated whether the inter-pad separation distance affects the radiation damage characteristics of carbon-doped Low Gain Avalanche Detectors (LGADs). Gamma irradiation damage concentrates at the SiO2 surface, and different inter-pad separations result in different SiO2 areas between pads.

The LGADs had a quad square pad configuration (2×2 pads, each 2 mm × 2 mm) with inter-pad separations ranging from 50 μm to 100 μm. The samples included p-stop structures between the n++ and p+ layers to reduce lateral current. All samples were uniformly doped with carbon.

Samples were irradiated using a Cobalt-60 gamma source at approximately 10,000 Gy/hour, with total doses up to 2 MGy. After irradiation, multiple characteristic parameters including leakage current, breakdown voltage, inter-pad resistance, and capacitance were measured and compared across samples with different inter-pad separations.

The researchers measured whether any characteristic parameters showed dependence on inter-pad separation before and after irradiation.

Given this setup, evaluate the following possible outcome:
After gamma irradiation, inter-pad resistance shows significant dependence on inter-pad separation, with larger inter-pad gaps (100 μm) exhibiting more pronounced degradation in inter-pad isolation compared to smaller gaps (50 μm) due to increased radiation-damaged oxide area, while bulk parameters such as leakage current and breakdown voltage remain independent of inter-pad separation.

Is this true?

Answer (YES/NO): NO